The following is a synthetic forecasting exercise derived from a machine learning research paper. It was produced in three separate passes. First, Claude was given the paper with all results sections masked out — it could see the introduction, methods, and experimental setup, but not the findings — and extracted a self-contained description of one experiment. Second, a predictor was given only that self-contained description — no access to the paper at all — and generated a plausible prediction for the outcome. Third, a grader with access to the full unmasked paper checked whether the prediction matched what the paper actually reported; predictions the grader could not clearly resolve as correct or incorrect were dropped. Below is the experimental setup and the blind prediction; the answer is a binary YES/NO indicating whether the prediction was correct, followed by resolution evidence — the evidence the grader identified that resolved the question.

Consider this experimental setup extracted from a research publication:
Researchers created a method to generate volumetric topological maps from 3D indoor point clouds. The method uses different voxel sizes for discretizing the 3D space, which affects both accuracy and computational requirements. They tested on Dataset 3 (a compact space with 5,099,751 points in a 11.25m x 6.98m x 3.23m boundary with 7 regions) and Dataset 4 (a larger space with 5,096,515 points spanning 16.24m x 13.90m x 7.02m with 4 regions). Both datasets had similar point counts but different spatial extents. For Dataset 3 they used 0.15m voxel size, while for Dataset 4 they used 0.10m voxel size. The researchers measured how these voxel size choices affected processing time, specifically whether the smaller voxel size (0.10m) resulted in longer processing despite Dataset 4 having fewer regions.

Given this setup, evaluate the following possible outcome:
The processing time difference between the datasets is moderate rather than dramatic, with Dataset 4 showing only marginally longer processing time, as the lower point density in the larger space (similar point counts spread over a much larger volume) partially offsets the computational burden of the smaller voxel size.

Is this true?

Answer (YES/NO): NO